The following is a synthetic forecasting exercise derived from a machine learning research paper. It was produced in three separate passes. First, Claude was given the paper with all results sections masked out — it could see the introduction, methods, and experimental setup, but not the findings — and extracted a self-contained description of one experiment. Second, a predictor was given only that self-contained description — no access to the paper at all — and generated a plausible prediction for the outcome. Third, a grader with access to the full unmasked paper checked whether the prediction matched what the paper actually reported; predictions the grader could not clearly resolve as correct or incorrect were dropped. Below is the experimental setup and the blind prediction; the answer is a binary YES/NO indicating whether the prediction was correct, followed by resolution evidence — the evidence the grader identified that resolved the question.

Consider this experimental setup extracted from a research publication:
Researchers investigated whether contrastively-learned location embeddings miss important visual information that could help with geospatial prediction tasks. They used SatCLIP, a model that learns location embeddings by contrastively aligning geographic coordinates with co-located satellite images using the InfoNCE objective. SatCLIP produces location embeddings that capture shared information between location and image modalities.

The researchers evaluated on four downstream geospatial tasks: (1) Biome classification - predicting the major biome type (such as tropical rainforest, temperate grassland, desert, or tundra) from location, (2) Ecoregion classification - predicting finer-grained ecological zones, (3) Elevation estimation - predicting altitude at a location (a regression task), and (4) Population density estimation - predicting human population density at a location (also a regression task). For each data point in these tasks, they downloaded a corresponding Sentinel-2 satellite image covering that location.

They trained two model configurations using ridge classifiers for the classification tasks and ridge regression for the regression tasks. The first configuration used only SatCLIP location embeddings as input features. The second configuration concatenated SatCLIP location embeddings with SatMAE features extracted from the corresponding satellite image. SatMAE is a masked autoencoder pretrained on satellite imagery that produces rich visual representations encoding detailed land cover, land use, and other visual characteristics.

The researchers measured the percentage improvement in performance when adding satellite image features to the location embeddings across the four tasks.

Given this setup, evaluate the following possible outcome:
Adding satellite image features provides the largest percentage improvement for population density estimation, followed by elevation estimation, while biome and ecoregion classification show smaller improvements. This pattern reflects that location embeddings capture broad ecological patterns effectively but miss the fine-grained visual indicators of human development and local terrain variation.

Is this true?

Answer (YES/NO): NO